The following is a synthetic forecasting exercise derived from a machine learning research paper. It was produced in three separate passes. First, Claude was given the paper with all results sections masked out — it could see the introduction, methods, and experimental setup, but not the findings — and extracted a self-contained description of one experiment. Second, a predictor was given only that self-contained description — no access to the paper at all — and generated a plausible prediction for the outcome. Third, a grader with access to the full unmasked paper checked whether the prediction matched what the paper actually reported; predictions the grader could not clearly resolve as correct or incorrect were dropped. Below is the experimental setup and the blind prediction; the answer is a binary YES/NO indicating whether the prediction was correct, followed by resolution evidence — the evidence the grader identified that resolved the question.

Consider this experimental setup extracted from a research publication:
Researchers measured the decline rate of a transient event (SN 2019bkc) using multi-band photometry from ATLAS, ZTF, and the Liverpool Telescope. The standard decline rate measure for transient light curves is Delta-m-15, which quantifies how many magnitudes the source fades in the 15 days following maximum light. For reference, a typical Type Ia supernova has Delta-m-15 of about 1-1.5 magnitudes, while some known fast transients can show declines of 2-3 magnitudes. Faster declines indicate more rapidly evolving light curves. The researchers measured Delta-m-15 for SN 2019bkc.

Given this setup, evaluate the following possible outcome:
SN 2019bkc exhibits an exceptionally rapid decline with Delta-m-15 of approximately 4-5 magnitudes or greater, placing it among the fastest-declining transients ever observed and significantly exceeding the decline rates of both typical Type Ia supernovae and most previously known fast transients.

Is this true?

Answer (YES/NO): YES